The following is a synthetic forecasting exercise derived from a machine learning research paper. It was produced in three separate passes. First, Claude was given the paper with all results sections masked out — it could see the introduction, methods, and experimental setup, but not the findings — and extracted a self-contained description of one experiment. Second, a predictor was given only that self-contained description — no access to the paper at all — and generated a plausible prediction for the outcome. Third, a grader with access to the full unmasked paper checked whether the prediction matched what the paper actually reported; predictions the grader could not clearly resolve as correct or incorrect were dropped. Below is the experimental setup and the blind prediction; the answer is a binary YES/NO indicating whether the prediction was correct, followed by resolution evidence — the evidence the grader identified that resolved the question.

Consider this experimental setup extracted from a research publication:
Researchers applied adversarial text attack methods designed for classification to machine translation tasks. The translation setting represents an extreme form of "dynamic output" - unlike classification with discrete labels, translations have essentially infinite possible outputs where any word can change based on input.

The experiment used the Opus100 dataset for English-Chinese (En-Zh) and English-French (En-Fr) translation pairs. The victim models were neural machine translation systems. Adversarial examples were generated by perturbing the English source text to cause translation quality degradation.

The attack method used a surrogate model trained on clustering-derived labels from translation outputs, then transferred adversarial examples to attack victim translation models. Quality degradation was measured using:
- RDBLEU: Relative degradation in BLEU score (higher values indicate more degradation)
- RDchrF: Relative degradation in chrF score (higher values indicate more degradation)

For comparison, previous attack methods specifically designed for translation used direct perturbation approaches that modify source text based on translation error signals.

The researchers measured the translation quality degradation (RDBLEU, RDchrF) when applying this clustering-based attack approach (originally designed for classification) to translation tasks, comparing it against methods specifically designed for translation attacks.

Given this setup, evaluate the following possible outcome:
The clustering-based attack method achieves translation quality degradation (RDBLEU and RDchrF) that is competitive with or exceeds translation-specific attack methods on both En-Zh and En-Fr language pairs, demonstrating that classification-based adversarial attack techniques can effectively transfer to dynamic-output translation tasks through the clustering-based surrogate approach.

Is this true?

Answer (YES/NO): YES